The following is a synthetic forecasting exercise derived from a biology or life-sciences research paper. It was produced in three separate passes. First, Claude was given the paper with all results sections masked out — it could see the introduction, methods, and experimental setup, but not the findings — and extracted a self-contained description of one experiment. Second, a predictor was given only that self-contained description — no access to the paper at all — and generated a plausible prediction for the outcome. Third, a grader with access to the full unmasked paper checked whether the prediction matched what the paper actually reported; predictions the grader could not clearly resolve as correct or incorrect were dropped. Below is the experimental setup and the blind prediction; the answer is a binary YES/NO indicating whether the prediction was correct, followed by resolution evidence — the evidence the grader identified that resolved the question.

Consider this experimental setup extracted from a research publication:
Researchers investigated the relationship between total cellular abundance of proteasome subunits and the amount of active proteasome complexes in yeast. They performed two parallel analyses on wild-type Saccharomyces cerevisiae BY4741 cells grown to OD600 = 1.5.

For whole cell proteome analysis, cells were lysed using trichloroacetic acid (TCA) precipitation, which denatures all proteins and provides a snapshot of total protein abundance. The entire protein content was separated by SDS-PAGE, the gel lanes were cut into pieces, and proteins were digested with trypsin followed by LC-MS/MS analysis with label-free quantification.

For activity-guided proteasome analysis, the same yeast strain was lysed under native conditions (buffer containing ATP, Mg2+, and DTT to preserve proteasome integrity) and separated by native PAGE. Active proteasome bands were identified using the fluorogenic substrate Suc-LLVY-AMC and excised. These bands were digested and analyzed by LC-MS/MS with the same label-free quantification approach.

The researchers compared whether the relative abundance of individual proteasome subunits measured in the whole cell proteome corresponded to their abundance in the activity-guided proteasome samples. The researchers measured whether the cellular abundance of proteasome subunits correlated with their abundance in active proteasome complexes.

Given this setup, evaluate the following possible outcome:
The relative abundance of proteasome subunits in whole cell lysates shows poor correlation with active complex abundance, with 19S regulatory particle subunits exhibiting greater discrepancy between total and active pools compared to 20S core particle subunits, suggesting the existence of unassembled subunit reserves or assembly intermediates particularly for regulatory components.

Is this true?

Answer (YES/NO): NO